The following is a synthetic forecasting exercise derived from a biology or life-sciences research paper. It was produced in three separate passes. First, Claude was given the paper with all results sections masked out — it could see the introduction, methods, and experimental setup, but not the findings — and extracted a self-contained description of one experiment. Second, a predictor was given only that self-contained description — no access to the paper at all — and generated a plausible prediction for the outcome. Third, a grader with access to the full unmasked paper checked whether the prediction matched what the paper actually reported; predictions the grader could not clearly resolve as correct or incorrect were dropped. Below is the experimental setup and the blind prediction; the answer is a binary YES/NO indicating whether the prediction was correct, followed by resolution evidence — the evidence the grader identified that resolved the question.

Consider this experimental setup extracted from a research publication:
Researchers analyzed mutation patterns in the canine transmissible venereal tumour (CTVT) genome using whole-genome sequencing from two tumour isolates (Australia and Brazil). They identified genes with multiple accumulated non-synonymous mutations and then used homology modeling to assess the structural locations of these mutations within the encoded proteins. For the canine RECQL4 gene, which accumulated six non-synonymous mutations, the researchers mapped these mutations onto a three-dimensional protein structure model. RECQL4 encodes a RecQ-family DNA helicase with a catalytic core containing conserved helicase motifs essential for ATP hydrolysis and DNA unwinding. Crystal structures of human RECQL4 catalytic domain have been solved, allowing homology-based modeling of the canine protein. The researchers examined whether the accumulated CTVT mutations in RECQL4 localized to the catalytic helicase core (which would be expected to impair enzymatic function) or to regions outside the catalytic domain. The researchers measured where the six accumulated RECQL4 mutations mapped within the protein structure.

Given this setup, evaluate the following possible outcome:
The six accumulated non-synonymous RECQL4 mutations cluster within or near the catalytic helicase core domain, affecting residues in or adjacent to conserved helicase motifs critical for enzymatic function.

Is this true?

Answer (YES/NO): YES